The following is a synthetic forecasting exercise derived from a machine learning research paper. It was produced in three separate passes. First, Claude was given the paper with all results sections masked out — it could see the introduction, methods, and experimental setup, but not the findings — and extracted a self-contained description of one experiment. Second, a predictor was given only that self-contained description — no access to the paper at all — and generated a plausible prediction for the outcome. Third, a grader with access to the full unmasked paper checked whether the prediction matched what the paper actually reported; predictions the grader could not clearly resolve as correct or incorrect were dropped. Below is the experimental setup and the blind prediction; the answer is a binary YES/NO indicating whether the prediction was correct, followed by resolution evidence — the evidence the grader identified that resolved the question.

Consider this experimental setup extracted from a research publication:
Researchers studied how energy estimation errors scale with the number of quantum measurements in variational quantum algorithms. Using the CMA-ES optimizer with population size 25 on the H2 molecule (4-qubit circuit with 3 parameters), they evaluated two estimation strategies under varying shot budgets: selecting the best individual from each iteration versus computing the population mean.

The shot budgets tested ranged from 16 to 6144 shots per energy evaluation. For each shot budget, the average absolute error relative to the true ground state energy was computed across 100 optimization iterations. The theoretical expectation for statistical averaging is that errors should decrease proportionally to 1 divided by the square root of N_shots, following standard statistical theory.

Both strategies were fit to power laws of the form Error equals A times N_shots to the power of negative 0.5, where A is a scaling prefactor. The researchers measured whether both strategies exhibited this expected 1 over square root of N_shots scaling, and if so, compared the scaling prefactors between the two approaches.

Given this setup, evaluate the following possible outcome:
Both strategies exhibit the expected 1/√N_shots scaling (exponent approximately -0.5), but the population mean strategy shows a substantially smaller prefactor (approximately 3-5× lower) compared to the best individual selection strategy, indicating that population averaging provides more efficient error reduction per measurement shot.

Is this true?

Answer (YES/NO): NO